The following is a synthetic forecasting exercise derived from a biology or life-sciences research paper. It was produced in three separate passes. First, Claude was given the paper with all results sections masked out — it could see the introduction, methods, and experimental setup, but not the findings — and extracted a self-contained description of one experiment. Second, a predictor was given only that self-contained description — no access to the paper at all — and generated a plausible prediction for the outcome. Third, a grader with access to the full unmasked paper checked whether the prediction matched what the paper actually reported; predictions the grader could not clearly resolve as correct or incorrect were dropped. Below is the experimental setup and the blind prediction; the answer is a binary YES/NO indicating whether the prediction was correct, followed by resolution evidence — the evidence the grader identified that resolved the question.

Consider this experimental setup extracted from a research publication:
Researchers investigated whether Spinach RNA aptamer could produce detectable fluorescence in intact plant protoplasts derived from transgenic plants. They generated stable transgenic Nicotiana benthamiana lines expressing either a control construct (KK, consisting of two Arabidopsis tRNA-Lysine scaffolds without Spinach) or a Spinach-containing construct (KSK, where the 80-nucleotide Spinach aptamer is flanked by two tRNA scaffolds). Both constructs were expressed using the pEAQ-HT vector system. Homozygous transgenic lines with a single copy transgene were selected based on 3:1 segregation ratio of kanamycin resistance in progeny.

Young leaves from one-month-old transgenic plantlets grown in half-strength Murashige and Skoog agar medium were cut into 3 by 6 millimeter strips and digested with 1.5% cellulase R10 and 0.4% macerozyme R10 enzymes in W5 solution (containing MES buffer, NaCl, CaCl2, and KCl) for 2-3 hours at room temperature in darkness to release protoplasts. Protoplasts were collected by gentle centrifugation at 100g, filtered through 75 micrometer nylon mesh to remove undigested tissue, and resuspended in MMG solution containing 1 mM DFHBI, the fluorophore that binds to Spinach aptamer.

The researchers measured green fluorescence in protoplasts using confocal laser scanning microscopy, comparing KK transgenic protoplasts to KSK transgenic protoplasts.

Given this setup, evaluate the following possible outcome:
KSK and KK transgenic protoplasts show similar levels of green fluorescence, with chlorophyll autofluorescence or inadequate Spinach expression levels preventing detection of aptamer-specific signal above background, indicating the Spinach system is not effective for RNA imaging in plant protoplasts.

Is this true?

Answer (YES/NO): YES